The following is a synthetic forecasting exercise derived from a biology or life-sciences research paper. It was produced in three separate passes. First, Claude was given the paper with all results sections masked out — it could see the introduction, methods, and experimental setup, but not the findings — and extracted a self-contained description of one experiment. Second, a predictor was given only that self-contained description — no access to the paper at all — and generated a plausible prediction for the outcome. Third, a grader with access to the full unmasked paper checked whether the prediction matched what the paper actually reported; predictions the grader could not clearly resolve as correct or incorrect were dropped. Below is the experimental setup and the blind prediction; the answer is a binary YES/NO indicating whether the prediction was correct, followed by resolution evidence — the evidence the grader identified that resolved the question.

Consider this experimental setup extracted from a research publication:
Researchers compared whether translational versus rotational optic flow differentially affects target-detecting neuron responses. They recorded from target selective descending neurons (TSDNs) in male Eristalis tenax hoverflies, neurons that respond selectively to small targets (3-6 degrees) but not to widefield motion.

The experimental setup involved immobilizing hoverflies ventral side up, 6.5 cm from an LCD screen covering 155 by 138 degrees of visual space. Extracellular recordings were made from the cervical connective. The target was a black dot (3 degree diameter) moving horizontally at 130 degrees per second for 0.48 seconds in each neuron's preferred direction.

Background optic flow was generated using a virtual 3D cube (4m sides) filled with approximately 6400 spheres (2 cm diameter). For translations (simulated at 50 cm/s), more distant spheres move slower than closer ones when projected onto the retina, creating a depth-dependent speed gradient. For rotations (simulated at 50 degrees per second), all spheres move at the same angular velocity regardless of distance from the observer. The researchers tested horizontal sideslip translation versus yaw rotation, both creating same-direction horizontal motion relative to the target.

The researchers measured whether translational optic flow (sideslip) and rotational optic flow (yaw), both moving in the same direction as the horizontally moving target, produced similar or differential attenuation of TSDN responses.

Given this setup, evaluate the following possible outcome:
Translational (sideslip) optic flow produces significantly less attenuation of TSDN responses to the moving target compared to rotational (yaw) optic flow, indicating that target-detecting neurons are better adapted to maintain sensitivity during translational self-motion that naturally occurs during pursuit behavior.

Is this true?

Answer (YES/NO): NO